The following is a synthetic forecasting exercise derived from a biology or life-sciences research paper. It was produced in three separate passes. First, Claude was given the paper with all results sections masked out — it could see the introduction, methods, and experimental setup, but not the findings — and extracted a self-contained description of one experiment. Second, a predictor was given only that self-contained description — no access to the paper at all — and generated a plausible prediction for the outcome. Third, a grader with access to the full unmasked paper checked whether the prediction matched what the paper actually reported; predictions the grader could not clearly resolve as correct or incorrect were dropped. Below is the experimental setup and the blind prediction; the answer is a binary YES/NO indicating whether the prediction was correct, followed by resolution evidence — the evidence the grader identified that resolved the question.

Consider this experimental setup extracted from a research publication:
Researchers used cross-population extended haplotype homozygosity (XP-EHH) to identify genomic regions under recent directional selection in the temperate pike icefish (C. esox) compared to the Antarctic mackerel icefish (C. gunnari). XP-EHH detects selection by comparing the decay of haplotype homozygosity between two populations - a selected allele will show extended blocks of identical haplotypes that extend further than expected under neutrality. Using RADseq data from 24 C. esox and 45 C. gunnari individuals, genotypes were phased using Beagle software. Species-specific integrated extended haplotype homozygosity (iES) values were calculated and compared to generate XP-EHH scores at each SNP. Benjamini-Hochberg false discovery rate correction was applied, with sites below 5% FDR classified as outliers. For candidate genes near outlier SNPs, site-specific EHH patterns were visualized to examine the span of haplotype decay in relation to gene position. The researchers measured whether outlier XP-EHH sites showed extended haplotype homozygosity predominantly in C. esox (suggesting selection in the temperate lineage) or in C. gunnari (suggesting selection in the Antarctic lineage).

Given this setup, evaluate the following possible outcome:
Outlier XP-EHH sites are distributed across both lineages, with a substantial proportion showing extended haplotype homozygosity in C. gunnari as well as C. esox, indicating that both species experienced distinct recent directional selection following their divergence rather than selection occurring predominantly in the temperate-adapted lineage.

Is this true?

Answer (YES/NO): NO